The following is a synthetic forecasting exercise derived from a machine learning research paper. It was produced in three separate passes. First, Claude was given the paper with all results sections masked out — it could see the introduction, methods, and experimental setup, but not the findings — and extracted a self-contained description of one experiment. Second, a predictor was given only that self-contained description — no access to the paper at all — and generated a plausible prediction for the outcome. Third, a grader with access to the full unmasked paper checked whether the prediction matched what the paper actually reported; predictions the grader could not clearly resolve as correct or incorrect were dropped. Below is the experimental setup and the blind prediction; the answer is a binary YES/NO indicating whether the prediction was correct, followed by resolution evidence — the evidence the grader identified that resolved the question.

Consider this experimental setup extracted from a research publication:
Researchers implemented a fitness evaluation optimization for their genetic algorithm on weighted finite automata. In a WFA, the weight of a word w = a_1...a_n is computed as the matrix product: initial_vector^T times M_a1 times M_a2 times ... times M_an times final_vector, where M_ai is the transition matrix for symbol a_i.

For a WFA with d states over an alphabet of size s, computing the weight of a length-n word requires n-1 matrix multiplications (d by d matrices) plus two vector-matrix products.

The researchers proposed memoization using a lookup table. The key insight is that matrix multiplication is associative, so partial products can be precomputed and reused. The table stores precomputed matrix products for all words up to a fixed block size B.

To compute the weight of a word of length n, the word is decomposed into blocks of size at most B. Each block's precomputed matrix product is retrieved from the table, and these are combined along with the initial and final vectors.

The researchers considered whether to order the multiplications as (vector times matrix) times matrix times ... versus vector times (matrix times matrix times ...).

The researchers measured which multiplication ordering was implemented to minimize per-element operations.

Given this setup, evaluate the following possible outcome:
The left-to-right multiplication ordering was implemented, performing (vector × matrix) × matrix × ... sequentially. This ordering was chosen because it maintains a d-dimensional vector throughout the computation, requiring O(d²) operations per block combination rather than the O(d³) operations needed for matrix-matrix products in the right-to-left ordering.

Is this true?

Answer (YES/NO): YES